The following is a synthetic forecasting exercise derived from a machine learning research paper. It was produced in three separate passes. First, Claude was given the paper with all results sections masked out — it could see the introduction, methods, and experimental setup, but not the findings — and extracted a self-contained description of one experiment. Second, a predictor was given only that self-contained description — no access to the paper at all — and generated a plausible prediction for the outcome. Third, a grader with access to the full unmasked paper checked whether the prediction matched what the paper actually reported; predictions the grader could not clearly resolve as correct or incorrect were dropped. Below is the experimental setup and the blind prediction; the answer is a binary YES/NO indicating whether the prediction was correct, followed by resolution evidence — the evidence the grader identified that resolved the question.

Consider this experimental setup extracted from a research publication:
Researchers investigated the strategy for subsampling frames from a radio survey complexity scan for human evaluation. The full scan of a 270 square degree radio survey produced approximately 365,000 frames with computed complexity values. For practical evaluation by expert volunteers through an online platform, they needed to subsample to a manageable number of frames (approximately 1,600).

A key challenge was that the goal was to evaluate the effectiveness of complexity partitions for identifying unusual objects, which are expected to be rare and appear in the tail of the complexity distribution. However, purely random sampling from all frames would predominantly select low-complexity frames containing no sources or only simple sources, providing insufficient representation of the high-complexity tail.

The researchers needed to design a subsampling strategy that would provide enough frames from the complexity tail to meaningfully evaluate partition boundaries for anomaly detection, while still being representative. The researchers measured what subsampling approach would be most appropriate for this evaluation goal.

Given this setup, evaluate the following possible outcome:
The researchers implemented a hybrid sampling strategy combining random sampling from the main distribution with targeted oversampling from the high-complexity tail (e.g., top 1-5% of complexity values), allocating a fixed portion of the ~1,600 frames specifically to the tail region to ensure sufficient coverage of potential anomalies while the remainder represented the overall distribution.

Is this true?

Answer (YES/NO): YES